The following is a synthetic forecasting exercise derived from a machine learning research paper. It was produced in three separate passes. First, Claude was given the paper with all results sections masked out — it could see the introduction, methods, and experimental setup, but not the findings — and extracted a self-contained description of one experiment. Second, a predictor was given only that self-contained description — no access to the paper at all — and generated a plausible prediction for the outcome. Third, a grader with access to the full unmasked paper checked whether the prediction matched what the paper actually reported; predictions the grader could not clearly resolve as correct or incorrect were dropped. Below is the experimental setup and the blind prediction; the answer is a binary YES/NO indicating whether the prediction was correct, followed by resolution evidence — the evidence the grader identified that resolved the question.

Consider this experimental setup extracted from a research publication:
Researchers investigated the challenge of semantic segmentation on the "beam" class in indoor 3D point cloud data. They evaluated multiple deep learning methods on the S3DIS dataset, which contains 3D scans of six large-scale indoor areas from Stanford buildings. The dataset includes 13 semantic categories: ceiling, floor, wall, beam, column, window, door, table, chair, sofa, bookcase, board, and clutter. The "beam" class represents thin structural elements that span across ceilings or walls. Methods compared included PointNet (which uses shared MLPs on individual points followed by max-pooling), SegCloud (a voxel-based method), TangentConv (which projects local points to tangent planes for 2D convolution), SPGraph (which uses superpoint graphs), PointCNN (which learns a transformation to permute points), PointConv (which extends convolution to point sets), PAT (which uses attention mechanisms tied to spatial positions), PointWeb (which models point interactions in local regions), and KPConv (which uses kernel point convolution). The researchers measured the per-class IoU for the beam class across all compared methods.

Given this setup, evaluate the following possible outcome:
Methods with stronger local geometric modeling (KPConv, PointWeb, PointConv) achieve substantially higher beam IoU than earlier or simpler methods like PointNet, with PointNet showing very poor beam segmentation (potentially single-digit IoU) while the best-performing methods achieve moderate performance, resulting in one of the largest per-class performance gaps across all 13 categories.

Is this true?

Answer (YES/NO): NO